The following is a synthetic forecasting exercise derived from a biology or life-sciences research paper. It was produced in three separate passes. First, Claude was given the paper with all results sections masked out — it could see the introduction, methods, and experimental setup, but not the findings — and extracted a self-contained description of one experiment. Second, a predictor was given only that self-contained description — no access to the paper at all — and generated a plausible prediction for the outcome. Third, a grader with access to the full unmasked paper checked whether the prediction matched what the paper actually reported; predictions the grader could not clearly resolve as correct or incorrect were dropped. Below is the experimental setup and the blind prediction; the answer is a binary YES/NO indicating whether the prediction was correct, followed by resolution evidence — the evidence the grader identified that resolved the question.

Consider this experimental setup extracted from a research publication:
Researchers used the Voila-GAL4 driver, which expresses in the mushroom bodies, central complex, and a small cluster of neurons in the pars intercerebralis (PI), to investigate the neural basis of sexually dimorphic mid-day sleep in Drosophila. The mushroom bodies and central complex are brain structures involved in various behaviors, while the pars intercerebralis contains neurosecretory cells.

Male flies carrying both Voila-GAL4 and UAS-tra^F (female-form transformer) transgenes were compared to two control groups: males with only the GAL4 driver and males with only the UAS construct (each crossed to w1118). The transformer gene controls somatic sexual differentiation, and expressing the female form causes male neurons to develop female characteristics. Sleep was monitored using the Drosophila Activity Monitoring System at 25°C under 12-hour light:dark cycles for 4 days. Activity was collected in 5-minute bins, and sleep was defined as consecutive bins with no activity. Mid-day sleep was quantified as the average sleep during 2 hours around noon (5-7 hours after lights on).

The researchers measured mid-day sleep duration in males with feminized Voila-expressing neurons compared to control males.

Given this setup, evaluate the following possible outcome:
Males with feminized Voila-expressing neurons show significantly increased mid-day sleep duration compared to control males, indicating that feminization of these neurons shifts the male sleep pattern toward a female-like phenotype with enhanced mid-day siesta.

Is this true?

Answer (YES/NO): NO